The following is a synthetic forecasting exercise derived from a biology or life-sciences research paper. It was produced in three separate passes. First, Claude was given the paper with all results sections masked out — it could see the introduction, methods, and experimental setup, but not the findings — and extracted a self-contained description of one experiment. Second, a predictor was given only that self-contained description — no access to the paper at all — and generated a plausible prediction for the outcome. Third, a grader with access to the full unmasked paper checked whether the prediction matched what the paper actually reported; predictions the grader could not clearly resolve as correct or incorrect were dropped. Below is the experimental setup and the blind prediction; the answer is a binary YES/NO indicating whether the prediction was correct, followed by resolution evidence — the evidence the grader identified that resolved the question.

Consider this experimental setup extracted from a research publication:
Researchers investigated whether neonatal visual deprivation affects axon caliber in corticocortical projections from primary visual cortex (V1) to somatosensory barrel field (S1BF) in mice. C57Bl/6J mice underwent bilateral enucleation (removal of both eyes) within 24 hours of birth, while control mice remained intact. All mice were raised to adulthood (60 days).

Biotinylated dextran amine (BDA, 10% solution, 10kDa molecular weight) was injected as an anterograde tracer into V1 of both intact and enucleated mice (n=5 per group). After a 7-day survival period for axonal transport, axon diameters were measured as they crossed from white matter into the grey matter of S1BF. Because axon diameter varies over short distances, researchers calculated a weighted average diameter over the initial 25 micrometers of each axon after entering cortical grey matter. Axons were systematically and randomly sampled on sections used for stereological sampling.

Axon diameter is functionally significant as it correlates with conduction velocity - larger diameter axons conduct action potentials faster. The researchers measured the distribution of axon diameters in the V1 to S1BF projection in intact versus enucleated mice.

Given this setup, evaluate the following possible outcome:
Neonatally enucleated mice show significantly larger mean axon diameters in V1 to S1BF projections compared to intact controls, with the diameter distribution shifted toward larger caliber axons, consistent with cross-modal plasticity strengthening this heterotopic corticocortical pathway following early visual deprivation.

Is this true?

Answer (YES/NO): NO